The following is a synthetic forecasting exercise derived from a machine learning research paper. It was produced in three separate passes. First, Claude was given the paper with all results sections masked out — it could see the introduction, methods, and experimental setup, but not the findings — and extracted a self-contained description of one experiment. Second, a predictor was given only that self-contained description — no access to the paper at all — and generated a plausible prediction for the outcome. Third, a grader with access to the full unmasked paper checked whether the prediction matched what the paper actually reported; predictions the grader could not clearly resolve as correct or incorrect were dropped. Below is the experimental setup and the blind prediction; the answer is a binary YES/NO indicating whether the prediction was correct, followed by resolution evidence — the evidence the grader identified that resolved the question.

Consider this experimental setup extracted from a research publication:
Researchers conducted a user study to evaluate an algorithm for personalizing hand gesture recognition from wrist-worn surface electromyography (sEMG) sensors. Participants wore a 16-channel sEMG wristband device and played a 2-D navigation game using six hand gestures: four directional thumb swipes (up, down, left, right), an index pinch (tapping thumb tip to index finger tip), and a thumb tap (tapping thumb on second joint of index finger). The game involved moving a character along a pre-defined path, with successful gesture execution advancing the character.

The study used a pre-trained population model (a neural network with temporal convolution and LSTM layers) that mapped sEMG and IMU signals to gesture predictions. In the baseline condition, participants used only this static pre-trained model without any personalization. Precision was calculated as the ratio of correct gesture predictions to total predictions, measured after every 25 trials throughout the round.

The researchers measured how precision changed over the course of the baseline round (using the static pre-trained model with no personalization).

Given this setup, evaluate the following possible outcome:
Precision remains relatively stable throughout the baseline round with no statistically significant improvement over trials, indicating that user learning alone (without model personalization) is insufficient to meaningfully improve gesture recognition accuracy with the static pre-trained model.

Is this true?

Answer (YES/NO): NO